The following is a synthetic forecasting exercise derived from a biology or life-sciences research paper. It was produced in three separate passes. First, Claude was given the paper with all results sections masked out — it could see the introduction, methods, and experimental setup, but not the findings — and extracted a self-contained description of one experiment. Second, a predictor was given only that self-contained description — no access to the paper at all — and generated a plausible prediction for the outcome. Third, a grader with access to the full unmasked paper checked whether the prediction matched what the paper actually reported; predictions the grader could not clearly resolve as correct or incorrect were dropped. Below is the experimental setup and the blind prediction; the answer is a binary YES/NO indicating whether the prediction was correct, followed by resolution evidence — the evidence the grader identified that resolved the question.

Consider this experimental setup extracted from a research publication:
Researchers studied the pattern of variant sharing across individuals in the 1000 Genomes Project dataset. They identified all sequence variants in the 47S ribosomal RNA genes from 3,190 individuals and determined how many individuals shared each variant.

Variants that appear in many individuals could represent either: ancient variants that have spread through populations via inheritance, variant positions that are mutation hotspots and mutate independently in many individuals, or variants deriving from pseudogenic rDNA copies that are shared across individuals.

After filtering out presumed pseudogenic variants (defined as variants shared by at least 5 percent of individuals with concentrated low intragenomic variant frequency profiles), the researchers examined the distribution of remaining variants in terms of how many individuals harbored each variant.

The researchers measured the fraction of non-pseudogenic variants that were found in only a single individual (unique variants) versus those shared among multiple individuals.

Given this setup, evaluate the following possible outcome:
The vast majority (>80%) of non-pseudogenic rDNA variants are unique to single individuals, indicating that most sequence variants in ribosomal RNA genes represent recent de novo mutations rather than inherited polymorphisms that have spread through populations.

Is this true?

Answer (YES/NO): NO